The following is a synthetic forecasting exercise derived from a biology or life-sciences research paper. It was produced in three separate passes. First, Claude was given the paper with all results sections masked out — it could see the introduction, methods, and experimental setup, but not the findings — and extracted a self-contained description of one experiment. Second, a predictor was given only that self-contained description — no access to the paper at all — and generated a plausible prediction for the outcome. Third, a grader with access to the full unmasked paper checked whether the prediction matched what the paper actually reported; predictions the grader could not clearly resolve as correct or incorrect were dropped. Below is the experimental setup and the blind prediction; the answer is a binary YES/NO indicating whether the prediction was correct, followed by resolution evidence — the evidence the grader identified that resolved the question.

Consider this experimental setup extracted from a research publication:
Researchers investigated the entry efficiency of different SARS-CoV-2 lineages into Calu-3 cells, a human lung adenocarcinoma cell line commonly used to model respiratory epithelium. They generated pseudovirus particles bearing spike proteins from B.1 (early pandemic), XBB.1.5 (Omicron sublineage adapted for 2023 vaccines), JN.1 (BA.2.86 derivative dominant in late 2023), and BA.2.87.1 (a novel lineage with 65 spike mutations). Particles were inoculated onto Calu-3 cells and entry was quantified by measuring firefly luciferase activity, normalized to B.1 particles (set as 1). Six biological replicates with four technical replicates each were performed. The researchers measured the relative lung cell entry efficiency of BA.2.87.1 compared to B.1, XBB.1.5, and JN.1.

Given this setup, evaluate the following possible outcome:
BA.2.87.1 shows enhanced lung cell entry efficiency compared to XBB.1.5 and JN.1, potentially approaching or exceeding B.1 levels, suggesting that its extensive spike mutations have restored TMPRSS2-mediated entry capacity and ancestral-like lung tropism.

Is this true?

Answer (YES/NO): NO